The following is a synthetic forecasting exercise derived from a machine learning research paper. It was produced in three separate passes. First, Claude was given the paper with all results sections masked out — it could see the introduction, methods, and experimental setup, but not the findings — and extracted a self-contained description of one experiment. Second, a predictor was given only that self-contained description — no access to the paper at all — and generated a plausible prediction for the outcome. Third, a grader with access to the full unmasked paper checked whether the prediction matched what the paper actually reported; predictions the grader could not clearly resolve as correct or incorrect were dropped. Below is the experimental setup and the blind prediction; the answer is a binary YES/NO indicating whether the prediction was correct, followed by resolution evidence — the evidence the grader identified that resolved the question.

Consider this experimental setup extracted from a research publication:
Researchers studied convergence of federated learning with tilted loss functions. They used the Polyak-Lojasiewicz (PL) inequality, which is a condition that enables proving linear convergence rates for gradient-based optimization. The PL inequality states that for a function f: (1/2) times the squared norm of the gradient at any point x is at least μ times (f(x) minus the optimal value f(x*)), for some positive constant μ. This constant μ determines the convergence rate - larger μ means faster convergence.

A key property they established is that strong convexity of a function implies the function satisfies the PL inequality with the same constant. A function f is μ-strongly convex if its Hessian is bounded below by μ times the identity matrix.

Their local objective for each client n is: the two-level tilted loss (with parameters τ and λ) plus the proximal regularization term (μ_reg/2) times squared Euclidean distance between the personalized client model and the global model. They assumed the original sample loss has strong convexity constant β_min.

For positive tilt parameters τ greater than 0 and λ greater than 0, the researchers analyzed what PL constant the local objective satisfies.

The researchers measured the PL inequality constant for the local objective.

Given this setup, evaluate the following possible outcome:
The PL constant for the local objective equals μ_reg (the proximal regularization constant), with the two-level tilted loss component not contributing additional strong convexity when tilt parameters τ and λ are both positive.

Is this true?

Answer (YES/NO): NO